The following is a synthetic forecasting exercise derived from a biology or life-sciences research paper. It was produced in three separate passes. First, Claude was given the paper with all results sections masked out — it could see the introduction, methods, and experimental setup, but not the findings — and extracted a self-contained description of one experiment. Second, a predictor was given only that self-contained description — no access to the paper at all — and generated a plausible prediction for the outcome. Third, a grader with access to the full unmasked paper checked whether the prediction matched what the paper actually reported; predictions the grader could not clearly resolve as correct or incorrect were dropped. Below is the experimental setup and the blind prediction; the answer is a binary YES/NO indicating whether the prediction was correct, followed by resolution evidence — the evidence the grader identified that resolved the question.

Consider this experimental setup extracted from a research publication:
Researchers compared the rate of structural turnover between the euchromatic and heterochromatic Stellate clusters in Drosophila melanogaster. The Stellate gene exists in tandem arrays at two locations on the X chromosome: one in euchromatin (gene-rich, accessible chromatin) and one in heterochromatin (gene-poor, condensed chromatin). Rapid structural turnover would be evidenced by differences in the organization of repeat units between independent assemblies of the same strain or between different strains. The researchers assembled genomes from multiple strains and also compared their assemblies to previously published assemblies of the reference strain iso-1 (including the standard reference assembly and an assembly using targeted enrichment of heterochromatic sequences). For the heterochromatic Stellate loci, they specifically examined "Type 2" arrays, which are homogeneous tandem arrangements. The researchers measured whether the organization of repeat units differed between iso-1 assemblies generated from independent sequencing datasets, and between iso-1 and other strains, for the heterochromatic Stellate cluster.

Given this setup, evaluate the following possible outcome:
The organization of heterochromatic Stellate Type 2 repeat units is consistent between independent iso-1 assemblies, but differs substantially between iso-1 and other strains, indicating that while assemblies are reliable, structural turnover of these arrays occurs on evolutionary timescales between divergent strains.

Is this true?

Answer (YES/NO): NO